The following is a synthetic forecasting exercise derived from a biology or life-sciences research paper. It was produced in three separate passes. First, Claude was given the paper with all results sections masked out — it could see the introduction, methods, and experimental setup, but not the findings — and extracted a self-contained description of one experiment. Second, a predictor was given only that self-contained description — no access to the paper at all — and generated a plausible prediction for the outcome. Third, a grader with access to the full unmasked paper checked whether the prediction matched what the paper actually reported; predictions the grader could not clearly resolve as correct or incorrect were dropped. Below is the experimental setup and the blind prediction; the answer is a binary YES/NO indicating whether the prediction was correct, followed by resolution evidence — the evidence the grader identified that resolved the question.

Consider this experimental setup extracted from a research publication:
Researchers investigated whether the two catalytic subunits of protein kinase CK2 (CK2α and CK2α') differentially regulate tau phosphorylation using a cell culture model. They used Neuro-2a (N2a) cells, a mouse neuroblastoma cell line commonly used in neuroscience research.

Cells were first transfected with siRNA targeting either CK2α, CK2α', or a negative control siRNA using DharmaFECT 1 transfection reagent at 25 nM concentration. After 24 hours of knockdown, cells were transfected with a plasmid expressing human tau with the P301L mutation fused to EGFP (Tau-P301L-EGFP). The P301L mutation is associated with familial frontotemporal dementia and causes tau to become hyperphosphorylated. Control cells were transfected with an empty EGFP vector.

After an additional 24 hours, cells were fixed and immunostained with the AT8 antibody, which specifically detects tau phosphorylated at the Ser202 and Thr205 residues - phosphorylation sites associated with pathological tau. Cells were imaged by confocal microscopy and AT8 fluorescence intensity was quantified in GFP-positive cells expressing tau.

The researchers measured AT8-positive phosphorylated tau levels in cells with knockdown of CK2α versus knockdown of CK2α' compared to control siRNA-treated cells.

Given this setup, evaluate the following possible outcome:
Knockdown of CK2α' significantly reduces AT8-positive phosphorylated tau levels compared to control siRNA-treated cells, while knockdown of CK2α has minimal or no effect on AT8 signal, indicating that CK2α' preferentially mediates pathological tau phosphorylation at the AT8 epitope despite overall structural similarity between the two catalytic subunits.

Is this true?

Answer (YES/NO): YES